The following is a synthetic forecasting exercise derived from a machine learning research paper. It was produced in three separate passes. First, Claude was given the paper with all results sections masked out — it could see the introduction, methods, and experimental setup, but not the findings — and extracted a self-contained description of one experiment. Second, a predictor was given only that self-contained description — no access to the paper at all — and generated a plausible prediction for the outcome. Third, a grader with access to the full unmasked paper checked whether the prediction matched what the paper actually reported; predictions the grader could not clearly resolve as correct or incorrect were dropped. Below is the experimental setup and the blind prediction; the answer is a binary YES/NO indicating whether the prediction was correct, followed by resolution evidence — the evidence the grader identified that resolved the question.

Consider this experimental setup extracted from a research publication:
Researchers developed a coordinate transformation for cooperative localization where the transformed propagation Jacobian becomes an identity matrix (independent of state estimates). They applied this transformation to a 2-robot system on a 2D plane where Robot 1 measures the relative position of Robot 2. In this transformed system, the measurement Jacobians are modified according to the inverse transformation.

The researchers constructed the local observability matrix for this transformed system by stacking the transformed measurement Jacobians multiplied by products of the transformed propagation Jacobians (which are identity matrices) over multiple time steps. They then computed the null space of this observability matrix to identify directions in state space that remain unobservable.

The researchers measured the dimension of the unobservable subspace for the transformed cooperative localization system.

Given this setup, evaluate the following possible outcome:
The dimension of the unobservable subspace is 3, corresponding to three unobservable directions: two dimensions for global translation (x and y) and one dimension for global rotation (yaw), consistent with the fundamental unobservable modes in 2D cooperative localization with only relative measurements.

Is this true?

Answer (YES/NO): YES